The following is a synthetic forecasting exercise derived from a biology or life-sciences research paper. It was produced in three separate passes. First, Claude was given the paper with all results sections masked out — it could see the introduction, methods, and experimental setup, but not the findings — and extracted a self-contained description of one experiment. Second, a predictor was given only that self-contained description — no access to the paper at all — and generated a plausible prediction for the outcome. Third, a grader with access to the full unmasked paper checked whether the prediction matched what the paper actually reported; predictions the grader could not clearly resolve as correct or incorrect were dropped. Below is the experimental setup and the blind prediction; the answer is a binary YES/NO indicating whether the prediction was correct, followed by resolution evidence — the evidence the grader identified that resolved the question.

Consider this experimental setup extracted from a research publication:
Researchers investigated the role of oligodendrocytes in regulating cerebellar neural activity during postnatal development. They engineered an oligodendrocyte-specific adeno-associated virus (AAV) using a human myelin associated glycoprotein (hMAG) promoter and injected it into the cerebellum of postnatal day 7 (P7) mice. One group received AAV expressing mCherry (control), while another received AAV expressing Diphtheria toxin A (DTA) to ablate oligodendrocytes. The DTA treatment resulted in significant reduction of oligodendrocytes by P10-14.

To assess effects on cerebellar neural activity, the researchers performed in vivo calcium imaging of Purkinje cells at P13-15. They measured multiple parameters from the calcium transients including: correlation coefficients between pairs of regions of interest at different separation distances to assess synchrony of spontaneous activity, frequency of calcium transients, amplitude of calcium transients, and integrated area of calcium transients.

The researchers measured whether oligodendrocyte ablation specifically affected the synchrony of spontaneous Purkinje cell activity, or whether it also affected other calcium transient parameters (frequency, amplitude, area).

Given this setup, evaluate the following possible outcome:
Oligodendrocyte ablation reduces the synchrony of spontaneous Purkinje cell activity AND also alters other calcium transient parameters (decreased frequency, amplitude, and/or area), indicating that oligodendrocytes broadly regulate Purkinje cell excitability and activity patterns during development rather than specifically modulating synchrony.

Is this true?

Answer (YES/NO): NO